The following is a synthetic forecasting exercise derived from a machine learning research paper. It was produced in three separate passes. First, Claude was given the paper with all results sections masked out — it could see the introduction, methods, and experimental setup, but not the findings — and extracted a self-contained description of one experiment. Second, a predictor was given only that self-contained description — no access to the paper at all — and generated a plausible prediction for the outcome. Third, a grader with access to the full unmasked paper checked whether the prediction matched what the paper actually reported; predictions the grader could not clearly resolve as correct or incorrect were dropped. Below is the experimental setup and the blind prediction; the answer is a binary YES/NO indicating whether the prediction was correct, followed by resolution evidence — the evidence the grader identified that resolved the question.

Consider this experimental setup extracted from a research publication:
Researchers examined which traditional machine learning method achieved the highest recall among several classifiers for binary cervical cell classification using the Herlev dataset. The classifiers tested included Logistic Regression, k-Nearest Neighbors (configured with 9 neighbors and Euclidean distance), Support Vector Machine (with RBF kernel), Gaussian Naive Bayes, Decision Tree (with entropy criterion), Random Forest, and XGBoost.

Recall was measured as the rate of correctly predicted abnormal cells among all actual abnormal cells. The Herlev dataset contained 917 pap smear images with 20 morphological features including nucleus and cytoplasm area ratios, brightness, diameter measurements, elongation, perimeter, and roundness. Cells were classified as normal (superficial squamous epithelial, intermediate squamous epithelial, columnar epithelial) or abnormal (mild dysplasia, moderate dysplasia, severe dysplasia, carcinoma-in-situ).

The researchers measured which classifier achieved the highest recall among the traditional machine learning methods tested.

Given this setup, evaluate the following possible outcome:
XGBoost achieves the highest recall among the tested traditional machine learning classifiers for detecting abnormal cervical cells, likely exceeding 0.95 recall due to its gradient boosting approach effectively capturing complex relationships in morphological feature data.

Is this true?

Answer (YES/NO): NO